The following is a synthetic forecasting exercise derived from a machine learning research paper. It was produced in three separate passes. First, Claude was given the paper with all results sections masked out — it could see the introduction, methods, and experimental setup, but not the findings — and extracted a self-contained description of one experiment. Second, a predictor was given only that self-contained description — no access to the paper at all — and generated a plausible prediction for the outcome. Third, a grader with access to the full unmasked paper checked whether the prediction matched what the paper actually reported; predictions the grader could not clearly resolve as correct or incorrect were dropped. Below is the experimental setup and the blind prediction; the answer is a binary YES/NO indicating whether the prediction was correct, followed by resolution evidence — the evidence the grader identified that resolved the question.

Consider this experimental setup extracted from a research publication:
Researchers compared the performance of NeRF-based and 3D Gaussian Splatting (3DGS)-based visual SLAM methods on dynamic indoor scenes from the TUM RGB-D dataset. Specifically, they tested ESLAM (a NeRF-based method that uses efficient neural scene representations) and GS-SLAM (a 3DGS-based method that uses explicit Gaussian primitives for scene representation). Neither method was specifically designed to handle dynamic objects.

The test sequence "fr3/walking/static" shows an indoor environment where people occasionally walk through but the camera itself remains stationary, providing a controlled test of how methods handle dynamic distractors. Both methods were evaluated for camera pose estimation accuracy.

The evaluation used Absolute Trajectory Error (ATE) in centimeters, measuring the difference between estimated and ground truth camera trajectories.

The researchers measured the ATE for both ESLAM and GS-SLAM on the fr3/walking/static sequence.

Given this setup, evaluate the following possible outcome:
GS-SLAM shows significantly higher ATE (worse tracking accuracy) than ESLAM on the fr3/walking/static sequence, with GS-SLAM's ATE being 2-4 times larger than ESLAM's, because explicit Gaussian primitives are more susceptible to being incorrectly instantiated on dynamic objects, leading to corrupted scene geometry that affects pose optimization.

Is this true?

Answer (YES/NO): NO